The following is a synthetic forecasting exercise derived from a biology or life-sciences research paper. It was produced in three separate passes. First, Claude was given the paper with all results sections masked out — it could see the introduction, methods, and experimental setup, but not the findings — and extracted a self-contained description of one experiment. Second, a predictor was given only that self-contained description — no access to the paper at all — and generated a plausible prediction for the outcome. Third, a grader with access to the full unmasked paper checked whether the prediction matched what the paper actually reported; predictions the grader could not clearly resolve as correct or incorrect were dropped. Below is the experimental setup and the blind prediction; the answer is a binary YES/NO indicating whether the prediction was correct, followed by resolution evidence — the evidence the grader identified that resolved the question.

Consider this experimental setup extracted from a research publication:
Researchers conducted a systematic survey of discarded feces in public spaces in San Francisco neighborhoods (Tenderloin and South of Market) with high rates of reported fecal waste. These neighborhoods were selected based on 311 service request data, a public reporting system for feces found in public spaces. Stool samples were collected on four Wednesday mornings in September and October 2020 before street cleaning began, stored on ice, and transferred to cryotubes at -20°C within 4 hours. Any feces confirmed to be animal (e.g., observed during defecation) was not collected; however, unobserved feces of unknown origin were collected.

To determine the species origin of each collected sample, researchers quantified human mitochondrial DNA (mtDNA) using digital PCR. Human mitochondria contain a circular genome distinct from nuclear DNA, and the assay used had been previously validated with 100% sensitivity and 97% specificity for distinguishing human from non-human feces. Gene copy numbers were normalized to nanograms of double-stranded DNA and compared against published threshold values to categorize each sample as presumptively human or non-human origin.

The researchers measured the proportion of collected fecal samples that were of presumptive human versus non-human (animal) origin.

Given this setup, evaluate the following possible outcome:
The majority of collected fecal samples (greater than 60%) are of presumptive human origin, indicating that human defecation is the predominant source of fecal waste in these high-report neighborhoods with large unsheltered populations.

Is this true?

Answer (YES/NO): NO